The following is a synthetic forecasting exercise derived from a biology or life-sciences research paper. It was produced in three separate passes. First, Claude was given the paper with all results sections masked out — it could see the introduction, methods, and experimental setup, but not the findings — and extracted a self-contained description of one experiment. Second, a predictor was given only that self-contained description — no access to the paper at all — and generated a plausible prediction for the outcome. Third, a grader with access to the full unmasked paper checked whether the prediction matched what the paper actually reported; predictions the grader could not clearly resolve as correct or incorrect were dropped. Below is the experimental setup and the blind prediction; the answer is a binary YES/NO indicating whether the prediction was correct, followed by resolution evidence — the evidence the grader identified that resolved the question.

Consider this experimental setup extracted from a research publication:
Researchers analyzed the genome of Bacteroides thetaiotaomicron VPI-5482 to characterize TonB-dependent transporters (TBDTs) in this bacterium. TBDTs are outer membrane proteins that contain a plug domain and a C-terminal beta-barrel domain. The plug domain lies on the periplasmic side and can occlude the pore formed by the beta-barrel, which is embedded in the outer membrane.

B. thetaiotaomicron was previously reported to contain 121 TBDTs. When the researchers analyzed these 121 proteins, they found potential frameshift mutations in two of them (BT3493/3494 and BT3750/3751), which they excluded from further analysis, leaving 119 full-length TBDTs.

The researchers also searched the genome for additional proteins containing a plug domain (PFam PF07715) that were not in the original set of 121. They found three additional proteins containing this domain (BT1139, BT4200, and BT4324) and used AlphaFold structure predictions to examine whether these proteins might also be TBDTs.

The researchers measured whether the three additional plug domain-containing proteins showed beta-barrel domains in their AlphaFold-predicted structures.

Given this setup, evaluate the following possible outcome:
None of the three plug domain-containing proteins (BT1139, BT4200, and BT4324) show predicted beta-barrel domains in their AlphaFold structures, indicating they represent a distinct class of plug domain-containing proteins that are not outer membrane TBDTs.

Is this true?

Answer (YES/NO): YES